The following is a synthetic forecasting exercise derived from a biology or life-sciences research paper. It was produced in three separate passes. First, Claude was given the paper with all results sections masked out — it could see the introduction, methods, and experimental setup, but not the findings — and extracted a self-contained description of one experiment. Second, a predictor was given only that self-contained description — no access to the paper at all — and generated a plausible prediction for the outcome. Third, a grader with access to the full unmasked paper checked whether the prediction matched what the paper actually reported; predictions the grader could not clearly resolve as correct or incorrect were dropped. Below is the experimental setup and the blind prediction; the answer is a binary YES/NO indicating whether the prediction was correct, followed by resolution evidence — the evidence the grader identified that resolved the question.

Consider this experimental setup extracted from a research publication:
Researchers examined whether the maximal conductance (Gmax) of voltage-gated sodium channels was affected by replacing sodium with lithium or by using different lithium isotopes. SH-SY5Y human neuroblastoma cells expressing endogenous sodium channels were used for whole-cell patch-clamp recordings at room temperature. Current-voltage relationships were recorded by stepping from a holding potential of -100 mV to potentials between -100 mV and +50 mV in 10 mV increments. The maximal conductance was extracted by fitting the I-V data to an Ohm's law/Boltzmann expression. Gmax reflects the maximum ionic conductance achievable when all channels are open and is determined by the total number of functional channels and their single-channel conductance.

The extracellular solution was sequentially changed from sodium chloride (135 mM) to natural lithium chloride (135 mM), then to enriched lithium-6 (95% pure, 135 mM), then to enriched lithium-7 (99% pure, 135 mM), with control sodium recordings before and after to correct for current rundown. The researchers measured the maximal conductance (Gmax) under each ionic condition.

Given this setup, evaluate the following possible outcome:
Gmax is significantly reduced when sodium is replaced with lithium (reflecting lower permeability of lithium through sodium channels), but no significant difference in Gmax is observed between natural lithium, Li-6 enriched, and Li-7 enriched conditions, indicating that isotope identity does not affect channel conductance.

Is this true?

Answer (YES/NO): NO